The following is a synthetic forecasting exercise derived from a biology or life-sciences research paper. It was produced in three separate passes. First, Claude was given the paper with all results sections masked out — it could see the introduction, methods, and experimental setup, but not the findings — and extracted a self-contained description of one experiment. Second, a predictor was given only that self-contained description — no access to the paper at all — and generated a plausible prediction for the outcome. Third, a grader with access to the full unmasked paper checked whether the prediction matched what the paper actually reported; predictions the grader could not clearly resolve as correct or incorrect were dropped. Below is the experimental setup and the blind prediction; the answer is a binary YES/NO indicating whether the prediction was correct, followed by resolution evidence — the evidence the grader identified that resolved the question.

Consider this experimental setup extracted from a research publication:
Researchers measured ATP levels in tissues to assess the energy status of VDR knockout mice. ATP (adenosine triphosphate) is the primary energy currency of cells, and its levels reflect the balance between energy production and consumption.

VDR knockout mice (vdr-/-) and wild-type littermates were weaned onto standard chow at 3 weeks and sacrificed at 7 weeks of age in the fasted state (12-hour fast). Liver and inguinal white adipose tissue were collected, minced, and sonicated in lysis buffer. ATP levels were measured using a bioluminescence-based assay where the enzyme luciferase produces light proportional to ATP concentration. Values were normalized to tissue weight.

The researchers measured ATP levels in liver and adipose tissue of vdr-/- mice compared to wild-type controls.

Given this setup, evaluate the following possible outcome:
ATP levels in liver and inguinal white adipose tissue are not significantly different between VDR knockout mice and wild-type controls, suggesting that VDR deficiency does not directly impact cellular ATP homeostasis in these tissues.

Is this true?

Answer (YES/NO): NO